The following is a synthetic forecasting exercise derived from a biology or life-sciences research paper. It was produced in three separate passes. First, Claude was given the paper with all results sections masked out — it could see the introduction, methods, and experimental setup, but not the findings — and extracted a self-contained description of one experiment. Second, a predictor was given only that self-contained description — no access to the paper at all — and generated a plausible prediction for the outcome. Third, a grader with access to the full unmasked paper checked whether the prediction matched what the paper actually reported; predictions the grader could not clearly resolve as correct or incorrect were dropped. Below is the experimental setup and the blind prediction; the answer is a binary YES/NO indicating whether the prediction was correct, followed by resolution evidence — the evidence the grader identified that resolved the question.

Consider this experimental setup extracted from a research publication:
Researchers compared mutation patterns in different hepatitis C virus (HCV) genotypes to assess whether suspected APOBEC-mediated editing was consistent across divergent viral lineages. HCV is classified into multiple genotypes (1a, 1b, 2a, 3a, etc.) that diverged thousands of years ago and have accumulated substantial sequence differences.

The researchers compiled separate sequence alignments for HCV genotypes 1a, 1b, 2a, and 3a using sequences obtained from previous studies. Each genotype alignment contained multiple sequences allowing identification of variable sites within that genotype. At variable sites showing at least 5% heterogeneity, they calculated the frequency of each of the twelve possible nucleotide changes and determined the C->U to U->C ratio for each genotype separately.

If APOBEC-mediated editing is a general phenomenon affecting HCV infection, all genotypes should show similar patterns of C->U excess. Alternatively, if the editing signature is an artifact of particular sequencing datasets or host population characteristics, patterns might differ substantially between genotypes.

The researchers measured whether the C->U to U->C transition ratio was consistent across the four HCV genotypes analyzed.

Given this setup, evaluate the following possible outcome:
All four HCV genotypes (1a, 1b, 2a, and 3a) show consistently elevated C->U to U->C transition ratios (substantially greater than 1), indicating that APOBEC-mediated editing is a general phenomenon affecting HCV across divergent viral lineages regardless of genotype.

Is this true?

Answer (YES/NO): YES